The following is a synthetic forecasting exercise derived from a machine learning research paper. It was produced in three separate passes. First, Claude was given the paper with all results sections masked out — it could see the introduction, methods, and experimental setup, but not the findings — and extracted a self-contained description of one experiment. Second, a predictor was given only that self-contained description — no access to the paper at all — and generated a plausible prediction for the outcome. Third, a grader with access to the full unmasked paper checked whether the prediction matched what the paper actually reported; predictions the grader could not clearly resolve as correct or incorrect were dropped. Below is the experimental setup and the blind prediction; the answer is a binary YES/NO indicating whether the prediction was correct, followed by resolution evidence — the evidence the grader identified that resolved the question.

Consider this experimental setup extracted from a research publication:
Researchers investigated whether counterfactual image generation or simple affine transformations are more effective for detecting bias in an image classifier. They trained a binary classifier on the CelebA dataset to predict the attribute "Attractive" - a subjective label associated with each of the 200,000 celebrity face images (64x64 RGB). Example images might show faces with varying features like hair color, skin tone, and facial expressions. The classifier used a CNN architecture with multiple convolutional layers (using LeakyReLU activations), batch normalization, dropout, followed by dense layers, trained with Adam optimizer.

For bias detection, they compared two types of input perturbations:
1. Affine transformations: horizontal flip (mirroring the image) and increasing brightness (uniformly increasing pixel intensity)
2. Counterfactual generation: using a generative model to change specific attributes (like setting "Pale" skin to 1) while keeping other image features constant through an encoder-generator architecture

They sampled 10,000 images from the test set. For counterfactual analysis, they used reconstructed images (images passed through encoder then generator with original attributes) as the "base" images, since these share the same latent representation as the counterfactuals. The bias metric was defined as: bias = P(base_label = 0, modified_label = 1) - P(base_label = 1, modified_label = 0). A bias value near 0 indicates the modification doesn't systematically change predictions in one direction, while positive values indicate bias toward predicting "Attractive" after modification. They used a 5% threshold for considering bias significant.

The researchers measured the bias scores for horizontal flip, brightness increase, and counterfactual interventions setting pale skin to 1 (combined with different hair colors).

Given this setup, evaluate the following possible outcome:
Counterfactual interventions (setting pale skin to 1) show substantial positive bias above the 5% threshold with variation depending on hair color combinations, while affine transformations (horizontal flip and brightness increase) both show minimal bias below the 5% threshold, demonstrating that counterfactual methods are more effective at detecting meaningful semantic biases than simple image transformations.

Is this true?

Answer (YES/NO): YES